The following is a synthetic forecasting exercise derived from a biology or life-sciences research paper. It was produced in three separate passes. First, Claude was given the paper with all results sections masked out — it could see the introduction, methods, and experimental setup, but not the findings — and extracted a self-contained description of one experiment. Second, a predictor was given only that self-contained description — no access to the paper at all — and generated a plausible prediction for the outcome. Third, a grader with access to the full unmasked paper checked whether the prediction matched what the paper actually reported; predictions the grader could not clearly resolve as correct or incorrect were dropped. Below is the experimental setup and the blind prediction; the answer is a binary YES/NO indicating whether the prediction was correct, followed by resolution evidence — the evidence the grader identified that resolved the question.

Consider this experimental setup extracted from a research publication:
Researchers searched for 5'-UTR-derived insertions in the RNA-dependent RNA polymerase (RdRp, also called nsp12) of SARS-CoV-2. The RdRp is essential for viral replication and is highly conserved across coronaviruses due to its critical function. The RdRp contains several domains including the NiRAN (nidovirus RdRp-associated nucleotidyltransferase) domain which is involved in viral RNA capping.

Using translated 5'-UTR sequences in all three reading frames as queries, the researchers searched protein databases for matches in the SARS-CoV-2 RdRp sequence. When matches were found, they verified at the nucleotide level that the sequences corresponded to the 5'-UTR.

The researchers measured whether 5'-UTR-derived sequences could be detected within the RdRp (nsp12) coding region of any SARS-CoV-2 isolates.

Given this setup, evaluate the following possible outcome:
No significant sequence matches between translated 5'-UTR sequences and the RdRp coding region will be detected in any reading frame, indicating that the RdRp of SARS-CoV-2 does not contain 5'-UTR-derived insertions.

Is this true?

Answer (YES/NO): NO